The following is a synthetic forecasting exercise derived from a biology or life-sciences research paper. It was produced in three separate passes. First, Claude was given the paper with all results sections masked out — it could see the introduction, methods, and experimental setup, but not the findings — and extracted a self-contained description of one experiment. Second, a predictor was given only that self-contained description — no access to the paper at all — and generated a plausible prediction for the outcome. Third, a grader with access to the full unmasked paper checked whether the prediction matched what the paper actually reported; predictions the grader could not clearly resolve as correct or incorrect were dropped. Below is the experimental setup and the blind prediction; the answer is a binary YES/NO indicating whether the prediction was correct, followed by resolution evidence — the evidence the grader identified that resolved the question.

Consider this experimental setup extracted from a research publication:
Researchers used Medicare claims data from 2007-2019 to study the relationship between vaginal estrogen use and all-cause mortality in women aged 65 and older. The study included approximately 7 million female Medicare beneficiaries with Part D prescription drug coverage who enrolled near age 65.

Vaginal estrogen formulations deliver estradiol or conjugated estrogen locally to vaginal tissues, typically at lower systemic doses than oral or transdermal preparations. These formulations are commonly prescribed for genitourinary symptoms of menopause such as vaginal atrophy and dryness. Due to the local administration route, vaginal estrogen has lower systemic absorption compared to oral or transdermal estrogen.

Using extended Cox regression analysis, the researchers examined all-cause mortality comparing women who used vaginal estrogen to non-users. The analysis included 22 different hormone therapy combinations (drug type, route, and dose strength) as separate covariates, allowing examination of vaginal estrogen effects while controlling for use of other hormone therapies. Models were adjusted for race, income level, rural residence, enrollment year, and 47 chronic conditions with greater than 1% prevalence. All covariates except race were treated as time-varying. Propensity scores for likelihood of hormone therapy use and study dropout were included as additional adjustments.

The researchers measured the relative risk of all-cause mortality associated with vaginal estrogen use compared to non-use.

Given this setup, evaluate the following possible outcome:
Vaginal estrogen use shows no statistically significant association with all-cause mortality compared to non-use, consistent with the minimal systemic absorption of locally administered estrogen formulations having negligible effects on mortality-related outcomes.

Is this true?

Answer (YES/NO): NO